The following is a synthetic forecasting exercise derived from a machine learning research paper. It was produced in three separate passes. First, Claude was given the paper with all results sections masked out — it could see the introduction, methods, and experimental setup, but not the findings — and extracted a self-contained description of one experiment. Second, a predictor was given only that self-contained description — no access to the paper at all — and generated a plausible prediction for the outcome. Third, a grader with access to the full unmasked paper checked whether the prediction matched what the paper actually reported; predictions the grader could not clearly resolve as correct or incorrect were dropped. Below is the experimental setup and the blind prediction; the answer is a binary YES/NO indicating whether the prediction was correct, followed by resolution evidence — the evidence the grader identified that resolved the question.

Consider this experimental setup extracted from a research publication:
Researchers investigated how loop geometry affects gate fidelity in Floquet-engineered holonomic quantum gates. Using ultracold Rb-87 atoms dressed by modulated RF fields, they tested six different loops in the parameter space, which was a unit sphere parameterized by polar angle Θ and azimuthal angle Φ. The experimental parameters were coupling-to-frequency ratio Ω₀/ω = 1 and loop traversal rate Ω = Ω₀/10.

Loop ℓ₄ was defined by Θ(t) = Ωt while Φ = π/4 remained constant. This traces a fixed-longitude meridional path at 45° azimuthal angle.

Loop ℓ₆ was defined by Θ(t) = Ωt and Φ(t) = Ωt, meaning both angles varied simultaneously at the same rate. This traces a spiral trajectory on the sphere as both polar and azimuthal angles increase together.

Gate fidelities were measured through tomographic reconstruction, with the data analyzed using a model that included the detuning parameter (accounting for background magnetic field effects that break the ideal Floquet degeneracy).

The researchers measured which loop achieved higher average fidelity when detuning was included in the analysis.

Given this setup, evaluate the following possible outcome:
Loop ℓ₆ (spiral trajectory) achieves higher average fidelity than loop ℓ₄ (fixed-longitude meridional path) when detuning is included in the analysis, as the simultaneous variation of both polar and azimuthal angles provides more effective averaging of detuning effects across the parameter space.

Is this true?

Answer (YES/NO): NO